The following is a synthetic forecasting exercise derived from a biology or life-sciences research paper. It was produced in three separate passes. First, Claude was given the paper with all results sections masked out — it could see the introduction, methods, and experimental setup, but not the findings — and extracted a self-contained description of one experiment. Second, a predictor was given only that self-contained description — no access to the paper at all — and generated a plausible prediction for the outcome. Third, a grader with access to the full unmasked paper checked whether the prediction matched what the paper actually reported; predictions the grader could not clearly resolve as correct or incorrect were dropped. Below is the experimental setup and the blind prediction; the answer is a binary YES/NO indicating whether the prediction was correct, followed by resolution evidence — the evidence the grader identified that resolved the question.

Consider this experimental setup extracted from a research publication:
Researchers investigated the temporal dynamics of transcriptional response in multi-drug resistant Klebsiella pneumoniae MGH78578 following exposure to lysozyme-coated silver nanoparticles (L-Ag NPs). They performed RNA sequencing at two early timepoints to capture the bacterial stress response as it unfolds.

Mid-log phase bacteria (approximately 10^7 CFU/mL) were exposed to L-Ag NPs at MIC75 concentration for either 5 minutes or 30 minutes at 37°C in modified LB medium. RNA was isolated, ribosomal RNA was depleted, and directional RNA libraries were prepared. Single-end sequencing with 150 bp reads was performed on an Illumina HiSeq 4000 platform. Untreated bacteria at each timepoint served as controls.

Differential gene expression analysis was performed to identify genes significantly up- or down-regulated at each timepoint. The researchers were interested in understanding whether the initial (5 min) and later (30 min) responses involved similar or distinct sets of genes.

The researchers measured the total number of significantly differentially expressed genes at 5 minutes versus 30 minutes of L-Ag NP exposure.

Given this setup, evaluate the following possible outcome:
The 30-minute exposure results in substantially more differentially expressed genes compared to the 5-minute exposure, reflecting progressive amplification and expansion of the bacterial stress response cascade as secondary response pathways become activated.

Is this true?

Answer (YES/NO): NO